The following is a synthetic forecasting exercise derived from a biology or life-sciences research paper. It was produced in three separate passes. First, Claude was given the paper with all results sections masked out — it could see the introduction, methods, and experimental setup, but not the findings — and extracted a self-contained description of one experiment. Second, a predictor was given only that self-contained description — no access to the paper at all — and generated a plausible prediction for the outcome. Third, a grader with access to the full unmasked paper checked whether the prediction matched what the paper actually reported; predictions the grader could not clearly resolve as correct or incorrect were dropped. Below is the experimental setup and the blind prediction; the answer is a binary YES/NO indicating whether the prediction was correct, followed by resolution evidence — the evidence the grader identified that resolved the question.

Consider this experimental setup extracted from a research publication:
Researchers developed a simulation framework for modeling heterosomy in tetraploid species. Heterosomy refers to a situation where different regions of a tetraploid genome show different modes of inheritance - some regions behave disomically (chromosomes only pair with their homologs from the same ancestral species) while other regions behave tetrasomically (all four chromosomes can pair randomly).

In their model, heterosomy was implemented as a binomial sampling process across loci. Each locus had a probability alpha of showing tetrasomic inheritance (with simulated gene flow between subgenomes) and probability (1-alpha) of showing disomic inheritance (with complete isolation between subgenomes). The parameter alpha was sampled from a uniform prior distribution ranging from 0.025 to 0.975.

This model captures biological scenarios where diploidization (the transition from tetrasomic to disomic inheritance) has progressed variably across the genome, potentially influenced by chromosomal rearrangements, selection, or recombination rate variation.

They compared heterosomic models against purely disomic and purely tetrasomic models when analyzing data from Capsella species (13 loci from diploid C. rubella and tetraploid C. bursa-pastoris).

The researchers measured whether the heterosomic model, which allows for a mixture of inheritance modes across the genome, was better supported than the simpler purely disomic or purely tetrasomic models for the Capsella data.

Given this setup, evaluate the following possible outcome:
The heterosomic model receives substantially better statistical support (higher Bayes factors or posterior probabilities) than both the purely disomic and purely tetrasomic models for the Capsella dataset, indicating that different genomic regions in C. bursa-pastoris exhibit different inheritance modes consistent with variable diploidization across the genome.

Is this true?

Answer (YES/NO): NO